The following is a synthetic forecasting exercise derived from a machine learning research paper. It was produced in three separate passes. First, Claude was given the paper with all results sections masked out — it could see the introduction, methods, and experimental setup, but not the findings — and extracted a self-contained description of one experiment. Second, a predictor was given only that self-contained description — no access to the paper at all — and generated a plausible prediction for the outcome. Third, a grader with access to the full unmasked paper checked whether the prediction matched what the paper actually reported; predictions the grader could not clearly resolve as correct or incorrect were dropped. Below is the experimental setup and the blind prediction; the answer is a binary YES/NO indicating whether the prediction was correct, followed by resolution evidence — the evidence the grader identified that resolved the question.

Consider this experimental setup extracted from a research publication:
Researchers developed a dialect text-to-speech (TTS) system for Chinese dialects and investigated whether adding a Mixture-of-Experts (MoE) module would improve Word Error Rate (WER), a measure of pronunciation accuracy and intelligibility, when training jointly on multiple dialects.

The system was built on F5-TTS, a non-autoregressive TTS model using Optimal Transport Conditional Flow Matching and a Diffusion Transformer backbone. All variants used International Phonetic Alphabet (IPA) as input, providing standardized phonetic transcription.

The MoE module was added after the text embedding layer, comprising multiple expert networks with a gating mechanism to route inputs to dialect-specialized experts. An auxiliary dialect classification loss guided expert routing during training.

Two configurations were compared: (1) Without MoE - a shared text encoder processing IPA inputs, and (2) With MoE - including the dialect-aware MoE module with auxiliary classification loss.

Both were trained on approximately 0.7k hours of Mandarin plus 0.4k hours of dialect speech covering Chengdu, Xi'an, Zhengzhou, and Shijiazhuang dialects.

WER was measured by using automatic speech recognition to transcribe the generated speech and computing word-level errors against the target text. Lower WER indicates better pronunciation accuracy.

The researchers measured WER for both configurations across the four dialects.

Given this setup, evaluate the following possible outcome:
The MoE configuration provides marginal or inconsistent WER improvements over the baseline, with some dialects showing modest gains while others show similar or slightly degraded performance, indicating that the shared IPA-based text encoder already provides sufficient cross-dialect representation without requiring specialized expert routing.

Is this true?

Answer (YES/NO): NO